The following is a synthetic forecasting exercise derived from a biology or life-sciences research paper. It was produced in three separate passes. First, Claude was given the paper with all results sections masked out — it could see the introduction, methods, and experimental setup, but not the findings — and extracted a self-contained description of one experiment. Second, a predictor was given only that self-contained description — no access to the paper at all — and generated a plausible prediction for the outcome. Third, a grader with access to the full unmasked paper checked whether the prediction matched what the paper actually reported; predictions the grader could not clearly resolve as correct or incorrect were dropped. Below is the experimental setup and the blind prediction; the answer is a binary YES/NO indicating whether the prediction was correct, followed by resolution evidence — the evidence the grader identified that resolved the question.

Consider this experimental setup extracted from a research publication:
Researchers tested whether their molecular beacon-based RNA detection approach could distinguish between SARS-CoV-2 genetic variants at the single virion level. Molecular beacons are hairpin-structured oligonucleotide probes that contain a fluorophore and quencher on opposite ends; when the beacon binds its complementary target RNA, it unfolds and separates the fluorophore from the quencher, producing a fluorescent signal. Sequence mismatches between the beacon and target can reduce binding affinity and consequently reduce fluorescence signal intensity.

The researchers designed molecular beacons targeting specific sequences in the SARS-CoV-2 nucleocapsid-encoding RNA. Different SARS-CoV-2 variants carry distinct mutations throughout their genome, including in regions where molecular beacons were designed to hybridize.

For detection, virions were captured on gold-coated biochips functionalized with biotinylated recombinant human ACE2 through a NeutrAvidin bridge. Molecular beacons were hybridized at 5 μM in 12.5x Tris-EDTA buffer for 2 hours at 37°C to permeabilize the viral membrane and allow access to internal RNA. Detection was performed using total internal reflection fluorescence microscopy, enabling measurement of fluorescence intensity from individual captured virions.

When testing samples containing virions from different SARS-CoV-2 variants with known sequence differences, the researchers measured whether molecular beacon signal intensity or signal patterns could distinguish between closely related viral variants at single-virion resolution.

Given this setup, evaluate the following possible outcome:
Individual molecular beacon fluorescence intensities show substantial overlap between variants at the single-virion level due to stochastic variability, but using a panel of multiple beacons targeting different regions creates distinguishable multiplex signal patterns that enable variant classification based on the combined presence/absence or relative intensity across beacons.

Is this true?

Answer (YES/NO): NO